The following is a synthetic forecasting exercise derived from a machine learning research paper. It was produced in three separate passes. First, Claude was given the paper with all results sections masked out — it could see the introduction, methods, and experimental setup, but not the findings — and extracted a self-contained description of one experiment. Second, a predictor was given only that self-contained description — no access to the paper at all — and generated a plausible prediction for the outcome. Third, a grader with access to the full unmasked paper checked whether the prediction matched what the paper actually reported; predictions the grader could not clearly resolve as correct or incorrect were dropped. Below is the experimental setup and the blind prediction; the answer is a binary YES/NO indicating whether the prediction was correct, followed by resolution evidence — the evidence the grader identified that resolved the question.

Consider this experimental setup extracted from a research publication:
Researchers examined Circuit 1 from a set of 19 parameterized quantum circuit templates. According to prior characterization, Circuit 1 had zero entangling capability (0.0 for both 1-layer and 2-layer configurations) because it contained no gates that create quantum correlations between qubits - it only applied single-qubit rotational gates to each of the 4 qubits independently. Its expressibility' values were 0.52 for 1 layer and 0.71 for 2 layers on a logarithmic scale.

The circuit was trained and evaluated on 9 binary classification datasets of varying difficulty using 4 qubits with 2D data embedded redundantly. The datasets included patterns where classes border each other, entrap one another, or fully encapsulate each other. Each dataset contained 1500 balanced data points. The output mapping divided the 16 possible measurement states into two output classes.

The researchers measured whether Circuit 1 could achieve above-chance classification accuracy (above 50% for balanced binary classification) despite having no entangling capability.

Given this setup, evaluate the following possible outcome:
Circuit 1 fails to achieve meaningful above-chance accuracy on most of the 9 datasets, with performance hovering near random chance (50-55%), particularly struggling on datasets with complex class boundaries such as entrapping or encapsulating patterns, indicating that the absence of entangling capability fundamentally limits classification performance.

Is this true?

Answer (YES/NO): NO